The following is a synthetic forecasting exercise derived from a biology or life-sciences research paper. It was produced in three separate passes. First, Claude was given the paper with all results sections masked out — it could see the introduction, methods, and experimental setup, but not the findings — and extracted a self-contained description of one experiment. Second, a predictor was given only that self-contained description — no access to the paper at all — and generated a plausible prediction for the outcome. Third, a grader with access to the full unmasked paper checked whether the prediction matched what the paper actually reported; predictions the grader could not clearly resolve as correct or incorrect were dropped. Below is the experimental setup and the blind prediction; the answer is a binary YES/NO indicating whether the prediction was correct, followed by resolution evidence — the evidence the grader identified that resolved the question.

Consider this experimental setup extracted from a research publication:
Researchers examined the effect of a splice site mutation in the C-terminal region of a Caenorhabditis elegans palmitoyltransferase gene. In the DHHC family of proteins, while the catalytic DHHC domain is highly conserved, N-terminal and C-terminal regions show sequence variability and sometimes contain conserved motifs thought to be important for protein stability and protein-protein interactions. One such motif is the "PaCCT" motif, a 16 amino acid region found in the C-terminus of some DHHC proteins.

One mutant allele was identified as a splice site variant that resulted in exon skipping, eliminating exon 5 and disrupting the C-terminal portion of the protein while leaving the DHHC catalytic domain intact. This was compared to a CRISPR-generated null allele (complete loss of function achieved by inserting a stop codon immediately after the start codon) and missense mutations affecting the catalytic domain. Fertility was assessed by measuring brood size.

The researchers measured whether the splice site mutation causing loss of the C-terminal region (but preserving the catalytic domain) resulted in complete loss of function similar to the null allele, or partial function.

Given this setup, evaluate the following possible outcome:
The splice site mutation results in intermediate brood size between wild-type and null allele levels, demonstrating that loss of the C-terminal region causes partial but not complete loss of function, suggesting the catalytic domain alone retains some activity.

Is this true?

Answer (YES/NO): NO